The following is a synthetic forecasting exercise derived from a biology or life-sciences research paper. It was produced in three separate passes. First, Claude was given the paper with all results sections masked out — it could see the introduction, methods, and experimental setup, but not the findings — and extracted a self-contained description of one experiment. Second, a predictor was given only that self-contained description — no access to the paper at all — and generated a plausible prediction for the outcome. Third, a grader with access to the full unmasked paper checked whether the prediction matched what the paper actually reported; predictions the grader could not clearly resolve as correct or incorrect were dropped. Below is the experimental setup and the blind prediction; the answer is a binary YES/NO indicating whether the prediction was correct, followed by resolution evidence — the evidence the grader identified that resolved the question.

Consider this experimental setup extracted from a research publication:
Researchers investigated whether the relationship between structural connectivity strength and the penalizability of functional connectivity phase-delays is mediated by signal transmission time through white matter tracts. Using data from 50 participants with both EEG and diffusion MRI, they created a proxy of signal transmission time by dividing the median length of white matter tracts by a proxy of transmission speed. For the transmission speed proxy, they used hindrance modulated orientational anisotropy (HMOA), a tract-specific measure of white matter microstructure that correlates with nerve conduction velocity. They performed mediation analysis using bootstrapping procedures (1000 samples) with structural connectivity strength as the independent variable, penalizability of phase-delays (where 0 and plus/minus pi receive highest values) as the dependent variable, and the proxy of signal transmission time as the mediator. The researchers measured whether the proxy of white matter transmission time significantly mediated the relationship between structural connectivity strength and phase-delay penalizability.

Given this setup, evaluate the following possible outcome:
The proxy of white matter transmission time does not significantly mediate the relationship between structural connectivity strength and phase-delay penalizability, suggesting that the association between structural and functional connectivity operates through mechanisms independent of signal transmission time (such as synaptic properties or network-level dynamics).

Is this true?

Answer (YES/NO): NO